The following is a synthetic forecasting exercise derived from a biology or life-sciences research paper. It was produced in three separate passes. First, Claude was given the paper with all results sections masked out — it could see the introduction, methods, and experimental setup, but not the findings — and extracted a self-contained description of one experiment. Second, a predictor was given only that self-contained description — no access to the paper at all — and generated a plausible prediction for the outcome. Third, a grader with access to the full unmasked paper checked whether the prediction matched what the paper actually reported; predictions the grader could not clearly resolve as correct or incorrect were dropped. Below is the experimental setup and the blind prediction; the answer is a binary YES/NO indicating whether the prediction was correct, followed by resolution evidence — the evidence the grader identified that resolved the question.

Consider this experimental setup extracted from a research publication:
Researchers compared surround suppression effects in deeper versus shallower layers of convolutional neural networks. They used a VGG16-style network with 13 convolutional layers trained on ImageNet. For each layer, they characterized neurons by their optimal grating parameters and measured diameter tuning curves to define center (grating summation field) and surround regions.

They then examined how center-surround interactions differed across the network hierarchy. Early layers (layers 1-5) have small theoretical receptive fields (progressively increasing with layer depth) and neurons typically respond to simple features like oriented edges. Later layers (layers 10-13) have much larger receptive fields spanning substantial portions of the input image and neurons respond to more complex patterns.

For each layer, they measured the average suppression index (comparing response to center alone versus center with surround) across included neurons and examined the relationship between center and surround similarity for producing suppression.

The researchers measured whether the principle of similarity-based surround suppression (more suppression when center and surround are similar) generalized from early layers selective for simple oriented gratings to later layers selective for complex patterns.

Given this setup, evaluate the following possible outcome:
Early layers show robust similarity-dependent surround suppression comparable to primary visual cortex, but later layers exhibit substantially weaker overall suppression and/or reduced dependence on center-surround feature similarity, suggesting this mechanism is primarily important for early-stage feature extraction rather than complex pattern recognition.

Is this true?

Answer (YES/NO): NO